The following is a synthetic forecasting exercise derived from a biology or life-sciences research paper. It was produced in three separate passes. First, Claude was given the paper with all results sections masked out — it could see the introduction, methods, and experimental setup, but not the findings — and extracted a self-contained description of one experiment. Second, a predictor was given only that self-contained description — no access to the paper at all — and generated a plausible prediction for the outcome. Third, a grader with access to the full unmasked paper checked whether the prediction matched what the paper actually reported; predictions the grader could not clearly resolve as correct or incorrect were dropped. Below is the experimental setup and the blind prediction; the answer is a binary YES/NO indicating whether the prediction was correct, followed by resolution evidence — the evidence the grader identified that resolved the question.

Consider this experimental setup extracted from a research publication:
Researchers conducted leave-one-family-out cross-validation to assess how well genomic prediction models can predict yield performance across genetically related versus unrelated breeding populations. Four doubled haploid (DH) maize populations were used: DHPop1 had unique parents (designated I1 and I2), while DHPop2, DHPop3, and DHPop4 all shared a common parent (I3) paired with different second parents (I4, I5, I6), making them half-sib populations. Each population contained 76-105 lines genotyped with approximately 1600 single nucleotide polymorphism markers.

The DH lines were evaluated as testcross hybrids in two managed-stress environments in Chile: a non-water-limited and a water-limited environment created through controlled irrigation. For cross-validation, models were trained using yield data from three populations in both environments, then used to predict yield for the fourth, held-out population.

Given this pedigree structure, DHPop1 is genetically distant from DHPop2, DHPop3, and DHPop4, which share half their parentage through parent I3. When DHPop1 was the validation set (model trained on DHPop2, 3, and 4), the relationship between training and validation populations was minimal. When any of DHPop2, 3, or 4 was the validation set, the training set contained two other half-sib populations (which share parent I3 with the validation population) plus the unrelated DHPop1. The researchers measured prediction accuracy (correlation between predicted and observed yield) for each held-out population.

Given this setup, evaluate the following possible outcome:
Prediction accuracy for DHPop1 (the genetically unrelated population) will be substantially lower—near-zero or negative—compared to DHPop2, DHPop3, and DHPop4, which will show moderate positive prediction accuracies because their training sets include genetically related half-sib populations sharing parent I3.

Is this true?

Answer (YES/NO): NO